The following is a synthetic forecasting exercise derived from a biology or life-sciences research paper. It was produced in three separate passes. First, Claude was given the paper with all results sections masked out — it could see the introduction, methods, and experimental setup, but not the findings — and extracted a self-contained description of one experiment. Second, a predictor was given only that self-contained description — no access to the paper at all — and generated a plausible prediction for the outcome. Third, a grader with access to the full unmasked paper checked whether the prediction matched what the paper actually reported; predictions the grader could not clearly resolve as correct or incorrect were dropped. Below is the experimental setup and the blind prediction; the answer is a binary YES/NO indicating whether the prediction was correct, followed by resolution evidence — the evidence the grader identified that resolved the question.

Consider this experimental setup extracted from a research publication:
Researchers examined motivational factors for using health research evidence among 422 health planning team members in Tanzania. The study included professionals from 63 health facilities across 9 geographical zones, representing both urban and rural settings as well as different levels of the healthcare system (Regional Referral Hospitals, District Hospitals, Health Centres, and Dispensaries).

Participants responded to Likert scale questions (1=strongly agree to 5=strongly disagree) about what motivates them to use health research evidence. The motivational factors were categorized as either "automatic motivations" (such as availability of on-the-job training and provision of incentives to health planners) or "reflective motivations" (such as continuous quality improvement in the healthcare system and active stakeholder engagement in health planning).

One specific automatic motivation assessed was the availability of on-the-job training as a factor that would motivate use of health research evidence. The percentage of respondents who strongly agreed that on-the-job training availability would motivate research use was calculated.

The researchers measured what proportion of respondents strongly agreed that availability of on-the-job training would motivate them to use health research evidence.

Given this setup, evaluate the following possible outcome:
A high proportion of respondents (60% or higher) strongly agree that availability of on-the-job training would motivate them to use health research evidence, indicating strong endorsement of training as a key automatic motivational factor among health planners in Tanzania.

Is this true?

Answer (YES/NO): YES